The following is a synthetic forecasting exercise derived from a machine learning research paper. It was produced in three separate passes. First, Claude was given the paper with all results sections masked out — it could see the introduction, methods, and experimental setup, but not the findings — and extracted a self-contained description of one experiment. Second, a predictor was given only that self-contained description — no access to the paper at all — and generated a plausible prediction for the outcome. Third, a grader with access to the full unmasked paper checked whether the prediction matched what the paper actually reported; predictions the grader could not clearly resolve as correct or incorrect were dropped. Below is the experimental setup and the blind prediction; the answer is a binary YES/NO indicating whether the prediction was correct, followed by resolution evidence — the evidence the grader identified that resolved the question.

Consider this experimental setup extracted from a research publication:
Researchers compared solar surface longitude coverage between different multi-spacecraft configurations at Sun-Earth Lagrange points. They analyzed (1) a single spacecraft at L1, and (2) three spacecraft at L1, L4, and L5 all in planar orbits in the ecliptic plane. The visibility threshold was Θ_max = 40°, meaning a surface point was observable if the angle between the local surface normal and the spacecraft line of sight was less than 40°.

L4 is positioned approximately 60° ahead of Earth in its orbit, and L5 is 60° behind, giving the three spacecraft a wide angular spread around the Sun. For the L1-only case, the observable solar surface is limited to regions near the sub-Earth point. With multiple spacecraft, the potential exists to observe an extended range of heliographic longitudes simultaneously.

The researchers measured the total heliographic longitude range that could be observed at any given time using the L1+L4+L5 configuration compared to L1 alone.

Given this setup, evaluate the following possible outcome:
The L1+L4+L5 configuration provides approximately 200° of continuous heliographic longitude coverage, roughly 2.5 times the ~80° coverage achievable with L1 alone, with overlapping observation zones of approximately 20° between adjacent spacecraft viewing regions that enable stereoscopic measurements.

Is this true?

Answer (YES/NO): NO